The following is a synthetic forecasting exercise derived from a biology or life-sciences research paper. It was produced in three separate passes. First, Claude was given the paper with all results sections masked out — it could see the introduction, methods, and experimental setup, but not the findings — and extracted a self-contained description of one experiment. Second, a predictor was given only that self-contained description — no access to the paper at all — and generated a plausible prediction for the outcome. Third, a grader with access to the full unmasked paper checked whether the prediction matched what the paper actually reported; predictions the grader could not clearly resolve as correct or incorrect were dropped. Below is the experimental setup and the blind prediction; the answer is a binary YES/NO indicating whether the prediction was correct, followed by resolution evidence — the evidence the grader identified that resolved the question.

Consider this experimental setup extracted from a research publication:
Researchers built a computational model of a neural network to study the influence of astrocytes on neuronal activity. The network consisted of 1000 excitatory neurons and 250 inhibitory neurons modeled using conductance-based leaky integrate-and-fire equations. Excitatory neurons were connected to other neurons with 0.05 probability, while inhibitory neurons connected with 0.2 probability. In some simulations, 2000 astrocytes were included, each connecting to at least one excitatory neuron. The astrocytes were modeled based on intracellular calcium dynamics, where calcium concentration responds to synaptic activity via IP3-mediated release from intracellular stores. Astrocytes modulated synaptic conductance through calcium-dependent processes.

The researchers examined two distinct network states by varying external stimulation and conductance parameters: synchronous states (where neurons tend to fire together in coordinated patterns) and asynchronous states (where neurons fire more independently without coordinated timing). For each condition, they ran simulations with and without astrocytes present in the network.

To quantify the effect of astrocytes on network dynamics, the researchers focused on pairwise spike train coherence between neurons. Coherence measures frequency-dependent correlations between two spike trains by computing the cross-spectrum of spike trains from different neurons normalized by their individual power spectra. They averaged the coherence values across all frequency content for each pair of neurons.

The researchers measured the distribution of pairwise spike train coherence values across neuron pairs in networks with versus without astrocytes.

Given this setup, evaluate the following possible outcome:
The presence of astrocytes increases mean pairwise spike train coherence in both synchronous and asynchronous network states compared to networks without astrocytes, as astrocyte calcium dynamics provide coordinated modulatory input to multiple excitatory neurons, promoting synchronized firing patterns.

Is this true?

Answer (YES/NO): NO